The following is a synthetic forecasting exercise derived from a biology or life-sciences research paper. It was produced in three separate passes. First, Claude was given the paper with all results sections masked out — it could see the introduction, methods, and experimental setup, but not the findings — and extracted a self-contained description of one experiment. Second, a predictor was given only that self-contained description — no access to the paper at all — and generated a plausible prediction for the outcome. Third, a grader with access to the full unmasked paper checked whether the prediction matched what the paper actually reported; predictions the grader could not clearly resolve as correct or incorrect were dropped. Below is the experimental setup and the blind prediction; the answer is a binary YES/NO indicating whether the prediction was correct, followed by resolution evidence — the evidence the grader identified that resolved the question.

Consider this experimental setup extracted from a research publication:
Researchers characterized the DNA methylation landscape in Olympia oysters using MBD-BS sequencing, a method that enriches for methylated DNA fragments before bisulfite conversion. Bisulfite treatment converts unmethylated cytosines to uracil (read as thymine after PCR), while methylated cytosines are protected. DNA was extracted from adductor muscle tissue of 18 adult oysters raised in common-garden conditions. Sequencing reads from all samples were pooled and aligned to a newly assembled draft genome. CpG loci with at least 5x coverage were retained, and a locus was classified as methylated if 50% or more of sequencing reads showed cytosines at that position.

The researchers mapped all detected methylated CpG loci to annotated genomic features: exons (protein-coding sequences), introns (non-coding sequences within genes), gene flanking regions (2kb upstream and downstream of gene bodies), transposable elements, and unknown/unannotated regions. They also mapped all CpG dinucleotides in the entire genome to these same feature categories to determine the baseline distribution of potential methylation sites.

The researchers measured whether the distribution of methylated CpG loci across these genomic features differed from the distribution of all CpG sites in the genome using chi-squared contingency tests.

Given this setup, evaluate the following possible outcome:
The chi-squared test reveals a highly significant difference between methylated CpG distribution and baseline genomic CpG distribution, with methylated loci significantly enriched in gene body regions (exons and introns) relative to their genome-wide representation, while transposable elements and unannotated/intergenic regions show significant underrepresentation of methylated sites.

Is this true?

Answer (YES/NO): NO